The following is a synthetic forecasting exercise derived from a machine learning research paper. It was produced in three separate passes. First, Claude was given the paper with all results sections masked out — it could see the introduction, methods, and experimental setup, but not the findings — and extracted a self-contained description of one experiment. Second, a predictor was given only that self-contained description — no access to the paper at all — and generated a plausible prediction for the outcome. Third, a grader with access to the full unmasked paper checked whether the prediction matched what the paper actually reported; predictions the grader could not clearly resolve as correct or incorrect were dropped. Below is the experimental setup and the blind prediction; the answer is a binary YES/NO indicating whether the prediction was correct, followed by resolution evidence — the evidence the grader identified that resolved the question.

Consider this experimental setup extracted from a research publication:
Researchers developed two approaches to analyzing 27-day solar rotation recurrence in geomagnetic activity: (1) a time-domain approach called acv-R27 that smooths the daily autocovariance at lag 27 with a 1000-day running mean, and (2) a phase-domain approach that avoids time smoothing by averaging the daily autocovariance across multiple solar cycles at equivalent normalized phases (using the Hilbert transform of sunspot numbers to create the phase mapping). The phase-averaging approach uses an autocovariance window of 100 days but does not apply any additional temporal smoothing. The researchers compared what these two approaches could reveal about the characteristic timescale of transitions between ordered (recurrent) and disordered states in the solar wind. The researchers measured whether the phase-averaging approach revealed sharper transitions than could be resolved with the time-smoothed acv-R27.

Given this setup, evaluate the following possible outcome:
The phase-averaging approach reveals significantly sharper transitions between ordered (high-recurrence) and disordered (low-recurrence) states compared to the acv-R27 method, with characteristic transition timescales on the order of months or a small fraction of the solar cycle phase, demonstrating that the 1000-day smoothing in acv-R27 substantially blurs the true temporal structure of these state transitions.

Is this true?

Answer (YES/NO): YES